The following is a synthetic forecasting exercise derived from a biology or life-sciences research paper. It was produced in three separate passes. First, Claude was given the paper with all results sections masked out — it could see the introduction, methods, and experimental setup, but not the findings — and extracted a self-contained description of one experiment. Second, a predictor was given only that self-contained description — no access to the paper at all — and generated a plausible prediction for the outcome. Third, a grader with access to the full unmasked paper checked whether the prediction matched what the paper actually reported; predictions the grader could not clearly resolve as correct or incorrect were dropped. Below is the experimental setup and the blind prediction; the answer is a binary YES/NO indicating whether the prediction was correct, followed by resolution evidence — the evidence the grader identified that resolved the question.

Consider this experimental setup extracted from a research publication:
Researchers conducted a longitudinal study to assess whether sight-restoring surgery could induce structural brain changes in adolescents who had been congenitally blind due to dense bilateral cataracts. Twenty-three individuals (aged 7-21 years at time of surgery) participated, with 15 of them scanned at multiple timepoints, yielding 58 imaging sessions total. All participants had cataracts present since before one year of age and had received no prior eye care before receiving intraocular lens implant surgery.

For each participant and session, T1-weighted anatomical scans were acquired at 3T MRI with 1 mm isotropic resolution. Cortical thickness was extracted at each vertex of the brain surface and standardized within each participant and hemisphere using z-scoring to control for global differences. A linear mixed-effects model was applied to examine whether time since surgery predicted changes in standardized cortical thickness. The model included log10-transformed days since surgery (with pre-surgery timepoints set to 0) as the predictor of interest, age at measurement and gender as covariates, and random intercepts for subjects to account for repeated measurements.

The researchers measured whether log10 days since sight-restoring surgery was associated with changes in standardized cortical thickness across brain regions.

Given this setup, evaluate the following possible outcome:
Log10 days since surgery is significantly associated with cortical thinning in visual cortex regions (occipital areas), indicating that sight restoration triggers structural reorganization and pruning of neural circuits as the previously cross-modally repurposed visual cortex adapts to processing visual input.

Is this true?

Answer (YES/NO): NO